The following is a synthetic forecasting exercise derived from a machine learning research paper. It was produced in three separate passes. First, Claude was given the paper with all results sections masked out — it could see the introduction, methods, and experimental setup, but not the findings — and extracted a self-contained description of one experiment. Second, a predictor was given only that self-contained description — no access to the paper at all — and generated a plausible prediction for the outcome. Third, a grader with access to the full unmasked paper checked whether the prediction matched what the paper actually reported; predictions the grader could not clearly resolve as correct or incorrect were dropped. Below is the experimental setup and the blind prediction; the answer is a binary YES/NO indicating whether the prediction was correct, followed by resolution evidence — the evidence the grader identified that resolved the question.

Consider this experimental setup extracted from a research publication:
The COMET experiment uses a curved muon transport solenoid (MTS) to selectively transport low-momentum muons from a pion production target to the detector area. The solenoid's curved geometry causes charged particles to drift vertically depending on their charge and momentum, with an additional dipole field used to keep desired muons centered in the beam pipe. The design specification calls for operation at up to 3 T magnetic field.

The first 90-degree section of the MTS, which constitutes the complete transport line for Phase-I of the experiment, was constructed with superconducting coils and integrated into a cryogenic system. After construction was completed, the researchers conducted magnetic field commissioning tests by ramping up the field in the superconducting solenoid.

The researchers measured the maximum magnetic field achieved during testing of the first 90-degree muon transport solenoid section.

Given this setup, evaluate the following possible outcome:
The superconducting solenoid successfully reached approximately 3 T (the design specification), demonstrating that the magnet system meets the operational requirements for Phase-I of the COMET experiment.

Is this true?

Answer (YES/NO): NO